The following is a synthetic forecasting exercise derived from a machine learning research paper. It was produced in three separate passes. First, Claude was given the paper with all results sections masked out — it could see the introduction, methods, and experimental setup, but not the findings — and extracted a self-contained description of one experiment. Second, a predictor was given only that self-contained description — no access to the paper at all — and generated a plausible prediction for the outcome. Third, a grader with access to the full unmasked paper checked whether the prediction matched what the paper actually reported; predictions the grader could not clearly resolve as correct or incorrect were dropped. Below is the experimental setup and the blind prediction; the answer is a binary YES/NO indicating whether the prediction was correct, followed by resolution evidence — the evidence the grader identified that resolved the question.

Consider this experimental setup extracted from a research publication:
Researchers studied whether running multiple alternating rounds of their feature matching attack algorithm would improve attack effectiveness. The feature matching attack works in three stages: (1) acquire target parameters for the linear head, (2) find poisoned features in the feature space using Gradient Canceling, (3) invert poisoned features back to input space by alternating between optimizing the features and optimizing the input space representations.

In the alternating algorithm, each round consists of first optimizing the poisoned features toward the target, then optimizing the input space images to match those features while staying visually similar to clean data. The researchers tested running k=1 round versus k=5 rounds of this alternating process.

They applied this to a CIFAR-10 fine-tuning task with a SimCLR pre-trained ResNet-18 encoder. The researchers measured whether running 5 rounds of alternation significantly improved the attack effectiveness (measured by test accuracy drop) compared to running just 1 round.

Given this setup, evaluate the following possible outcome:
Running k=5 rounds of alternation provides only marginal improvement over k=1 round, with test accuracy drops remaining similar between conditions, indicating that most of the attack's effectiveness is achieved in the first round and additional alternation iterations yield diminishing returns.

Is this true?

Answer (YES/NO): YES